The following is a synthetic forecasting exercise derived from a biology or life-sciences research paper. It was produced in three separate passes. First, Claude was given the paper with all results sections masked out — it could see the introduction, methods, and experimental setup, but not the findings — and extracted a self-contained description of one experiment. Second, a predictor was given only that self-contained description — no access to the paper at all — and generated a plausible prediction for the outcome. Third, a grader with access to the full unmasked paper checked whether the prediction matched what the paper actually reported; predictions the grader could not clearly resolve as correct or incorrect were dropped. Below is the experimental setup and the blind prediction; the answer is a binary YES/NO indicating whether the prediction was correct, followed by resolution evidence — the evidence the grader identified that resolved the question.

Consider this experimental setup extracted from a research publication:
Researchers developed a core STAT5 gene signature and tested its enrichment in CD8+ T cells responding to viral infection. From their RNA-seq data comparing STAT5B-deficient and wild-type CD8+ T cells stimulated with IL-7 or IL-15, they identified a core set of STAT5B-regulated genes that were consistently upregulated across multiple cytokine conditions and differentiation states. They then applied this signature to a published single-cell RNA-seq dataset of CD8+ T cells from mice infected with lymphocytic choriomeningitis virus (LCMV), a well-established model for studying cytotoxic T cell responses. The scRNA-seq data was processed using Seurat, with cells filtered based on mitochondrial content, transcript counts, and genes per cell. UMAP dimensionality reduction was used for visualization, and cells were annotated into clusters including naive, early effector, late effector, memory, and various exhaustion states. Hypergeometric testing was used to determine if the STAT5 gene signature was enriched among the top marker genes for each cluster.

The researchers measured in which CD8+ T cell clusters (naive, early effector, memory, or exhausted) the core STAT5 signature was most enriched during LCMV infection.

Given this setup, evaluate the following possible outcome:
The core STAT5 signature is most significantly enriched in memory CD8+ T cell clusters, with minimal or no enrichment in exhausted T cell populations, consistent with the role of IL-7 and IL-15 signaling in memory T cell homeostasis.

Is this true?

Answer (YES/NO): NO